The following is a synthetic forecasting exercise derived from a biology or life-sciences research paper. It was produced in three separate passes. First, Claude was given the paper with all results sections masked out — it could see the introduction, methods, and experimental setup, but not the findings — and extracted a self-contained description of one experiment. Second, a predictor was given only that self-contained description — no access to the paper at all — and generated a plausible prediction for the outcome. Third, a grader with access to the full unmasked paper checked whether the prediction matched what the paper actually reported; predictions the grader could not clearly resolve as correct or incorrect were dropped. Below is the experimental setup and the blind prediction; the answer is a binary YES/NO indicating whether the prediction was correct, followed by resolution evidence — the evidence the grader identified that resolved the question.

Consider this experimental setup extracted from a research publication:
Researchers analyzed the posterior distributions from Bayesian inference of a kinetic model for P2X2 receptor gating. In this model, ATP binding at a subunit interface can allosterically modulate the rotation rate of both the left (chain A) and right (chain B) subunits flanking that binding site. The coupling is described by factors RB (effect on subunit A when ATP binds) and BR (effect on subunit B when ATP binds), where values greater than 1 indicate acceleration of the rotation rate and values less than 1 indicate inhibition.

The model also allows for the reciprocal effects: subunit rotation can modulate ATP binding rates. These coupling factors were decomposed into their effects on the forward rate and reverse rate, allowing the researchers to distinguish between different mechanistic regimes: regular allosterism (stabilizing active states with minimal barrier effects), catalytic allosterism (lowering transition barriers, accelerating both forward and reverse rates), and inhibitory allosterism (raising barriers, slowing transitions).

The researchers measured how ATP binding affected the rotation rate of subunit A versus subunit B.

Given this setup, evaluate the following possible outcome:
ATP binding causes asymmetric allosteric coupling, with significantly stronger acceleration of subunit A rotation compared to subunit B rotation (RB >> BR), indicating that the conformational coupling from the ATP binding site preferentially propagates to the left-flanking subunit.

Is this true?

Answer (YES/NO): YES